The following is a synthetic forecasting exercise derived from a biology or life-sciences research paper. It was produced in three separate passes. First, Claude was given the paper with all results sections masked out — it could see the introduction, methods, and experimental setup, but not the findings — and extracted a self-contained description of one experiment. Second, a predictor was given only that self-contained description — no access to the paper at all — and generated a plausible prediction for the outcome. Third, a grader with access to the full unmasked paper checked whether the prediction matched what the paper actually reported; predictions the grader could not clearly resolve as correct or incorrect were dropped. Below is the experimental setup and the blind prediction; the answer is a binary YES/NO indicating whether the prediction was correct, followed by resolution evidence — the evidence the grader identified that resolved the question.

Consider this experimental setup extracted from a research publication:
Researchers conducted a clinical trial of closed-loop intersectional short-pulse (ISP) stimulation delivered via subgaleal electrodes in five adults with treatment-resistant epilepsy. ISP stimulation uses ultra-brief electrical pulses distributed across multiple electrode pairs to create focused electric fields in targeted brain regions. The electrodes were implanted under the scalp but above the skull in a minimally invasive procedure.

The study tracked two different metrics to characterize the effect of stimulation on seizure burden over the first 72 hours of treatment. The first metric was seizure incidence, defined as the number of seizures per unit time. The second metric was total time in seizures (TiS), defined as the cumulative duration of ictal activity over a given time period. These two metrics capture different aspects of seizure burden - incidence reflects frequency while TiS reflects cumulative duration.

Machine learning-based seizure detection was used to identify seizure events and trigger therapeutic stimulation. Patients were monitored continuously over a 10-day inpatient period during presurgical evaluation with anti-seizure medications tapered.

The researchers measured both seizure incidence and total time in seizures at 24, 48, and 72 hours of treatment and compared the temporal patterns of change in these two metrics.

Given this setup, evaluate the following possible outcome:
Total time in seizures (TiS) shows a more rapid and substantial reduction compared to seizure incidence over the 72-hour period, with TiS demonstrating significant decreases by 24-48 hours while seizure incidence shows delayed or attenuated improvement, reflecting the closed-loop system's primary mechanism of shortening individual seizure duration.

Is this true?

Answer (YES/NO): YES